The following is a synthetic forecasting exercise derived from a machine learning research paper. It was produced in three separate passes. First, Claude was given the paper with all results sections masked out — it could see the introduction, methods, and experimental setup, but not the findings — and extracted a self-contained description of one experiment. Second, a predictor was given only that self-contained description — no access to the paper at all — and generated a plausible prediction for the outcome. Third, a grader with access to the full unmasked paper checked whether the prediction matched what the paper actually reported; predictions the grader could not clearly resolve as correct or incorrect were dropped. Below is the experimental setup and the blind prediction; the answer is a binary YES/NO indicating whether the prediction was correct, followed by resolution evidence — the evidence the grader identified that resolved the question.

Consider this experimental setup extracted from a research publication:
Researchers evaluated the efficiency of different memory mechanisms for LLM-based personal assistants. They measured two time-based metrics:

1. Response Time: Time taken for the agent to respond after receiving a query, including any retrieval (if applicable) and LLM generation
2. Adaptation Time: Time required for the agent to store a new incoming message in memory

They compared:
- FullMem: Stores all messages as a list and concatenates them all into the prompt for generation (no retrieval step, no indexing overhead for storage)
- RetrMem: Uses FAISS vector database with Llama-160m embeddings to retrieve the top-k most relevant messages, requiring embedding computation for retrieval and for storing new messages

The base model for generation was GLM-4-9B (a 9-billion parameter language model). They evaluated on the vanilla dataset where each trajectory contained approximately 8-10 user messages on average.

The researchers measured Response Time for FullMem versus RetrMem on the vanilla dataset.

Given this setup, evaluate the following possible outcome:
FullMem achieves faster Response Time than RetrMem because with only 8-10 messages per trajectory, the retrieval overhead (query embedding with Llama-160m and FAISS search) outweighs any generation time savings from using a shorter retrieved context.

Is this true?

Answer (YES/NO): YES